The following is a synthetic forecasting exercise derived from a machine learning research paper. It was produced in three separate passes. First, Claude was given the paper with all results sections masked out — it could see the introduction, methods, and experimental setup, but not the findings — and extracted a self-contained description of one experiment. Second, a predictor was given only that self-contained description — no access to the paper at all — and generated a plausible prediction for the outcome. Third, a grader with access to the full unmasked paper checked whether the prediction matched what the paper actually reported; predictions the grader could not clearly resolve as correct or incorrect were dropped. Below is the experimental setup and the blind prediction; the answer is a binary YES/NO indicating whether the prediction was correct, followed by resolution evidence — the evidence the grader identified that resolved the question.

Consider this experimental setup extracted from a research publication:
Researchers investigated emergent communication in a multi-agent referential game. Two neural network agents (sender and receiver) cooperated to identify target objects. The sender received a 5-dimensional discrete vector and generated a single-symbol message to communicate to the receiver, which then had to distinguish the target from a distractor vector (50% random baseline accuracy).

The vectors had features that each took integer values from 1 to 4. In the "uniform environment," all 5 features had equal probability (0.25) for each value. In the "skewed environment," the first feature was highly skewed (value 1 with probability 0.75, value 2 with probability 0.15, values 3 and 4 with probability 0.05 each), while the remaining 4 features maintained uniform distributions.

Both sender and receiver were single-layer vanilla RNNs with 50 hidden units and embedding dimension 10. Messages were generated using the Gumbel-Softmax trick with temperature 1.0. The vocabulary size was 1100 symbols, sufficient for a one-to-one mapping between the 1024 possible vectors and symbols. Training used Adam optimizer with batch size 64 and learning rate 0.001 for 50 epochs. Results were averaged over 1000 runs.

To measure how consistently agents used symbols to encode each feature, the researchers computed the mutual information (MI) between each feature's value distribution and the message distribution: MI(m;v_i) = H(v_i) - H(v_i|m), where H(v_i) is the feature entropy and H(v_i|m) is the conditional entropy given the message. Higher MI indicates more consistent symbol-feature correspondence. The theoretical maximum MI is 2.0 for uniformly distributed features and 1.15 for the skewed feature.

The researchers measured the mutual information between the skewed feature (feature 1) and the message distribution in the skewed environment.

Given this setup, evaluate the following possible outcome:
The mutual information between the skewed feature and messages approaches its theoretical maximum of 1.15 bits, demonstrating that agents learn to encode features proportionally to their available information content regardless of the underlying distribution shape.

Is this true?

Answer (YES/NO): NO